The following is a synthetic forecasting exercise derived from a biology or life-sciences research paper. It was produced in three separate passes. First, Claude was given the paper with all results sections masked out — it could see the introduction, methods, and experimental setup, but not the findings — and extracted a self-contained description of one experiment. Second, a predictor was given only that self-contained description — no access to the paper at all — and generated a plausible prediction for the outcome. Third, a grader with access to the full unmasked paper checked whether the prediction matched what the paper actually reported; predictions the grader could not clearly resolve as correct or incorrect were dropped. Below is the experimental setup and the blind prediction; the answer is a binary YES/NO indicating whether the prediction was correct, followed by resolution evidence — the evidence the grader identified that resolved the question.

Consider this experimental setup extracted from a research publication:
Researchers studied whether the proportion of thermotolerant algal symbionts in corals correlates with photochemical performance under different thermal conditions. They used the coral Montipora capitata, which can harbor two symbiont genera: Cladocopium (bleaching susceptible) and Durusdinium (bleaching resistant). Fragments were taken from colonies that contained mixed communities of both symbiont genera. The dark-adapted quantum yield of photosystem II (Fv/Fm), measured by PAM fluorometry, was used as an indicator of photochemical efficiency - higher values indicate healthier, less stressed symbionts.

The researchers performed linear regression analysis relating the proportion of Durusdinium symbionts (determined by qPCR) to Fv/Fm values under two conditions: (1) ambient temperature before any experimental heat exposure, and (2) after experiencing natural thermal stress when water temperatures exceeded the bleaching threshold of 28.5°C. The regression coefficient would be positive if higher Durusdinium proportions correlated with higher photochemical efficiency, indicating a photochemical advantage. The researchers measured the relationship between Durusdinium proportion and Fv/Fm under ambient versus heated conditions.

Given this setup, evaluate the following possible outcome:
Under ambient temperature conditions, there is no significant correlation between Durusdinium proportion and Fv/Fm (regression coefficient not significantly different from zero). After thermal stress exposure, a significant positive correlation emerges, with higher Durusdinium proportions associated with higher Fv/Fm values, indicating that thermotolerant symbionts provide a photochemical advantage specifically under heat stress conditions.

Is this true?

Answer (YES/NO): NO